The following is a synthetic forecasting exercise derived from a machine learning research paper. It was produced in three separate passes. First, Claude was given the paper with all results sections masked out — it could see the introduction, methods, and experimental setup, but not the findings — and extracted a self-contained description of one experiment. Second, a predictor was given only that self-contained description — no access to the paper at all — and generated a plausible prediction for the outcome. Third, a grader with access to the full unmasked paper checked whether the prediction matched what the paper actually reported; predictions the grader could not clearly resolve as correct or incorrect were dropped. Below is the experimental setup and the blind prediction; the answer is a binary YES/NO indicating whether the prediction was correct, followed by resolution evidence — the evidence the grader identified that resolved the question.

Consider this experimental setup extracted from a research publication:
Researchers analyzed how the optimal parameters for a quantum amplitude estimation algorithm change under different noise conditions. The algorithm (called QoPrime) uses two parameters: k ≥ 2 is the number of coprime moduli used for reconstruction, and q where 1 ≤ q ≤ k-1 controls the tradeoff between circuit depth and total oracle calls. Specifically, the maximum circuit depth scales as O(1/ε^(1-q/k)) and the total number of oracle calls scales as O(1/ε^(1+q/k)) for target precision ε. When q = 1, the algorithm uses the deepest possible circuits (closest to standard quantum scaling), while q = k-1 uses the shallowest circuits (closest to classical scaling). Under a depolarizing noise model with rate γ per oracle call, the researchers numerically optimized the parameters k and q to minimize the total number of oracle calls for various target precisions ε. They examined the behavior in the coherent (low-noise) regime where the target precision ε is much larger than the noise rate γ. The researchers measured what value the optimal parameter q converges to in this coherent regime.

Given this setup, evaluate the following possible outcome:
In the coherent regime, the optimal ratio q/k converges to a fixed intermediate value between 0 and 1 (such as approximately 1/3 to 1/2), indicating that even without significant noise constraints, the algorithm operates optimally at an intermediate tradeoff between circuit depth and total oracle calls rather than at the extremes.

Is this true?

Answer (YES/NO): NO